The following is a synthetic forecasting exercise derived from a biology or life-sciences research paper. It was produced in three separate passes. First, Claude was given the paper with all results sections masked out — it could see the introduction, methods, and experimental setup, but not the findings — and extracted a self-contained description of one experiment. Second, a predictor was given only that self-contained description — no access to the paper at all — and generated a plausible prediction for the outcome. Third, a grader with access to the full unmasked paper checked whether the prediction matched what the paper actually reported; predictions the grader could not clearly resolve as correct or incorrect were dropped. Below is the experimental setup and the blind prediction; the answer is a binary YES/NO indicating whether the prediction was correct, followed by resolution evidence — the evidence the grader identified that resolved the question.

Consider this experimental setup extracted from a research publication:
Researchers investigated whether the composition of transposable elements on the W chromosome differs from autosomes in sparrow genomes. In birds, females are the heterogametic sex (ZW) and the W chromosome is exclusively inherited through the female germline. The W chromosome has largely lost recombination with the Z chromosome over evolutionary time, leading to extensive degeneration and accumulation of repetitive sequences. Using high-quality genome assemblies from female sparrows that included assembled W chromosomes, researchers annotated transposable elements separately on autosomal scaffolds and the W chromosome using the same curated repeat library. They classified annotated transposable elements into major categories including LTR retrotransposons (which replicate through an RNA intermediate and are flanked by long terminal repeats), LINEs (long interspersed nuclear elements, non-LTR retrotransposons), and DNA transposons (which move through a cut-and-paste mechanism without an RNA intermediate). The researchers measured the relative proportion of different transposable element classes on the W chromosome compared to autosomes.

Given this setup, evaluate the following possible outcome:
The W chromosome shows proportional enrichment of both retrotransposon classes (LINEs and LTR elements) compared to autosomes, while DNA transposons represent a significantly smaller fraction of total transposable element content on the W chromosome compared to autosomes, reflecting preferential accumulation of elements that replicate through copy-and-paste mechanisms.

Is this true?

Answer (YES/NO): NO